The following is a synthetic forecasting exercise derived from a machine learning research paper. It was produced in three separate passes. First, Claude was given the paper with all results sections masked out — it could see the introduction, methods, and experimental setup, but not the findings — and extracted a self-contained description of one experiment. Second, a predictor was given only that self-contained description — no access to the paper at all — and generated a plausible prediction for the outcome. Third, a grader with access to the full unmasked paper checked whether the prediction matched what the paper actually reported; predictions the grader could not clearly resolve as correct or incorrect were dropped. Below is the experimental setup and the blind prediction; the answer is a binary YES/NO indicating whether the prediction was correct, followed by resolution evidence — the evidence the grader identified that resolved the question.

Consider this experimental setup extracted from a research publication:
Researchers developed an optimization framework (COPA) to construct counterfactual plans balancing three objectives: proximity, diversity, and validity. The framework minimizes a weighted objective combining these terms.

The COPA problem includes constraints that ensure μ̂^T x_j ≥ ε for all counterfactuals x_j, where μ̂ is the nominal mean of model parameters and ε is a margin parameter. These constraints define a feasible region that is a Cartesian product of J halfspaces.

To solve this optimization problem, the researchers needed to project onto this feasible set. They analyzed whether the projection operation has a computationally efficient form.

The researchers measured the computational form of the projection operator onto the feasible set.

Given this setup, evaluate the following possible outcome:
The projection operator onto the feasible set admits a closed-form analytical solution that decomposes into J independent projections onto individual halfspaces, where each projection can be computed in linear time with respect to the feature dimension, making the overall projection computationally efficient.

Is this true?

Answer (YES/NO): YES